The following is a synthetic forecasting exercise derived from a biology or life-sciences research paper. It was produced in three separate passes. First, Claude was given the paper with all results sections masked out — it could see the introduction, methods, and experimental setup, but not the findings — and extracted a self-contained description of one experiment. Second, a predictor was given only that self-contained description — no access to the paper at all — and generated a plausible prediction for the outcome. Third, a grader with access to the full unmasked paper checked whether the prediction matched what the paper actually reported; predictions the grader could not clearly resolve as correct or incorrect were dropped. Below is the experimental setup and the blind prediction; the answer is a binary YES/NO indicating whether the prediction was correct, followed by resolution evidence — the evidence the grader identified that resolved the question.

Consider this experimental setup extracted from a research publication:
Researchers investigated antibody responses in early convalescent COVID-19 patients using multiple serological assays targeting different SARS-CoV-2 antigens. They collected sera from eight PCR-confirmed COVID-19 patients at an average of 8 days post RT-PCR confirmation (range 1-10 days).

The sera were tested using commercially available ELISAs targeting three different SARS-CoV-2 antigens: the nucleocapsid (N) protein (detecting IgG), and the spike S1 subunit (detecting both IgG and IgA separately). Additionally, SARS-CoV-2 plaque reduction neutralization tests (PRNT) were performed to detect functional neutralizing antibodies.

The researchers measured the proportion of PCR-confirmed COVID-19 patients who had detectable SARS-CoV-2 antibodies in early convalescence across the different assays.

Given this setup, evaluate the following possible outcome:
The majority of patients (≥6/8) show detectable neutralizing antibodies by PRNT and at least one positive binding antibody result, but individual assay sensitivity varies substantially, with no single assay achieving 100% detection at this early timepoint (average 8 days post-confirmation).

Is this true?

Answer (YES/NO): YES